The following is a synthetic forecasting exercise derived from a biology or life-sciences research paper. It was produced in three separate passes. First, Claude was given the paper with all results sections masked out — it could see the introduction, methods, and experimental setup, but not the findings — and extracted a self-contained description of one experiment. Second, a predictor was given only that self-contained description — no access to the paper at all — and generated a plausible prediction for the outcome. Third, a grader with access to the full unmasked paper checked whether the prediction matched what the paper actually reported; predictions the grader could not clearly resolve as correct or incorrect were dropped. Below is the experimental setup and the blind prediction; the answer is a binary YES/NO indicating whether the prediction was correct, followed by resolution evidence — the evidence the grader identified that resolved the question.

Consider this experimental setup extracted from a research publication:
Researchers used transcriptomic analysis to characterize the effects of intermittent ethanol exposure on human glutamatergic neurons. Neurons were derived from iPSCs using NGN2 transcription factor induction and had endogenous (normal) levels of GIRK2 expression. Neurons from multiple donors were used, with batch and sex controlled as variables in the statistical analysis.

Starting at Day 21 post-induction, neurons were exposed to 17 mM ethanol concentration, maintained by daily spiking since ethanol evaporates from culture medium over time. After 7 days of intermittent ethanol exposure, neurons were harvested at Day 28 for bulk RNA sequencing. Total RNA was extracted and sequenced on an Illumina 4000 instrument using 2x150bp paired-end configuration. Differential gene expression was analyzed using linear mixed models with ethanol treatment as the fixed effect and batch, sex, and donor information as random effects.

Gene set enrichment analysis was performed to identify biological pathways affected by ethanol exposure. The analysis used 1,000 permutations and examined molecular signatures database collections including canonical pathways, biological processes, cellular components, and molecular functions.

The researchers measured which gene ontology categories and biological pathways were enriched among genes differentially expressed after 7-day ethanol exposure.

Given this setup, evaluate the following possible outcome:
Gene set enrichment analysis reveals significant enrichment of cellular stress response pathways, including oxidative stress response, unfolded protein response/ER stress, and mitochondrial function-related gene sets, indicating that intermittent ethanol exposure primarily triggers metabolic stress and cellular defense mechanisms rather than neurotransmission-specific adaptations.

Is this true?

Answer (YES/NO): NO